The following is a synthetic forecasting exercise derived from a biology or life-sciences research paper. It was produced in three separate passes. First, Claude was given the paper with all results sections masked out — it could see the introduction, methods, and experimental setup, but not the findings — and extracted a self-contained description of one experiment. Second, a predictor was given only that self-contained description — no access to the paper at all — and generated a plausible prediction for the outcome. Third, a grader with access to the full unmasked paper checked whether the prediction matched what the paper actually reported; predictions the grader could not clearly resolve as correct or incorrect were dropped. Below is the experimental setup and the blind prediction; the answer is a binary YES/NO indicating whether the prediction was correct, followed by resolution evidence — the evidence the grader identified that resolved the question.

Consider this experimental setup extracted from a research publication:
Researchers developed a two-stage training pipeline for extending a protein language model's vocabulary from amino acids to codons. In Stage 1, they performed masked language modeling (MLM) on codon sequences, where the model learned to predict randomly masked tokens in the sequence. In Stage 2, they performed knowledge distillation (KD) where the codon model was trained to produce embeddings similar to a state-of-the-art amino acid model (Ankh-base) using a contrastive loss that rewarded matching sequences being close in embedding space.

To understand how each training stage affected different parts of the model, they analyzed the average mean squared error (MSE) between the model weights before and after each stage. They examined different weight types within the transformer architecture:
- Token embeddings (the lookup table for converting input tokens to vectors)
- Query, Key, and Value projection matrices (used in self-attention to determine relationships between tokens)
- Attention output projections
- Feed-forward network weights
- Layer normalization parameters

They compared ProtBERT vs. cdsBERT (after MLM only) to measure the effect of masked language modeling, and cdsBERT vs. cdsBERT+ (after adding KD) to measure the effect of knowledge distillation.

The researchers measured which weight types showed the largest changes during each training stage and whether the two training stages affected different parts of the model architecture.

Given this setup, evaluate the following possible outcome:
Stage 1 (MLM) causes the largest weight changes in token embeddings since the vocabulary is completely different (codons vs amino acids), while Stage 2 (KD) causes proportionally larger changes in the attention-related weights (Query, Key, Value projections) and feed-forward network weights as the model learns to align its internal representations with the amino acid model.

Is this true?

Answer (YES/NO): NO